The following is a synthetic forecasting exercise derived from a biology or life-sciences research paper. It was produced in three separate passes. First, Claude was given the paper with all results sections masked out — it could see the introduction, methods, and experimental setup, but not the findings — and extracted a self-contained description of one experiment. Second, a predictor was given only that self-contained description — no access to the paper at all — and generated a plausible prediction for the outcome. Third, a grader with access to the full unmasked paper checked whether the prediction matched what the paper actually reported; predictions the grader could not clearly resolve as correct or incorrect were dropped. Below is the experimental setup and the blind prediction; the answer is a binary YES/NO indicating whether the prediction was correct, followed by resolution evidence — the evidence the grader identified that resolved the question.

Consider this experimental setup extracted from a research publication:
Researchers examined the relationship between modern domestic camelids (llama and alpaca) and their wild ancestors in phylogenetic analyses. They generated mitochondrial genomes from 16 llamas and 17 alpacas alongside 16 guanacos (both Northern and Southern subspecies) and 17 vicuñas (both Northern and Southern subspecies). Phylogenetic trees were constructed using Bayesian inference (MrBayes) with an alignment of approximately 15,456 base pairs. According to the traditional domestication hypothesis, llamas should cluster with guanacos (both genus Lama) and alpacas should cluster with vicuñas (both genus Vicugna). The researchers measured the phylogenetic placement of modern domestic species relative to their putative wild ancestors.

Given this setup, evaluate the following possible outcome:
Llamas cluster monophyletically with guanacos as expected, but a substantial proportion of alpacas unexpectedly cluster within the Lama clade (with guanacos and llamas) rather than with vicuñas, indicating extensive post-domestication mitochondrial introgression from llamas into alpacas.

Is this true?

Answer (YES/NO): NO